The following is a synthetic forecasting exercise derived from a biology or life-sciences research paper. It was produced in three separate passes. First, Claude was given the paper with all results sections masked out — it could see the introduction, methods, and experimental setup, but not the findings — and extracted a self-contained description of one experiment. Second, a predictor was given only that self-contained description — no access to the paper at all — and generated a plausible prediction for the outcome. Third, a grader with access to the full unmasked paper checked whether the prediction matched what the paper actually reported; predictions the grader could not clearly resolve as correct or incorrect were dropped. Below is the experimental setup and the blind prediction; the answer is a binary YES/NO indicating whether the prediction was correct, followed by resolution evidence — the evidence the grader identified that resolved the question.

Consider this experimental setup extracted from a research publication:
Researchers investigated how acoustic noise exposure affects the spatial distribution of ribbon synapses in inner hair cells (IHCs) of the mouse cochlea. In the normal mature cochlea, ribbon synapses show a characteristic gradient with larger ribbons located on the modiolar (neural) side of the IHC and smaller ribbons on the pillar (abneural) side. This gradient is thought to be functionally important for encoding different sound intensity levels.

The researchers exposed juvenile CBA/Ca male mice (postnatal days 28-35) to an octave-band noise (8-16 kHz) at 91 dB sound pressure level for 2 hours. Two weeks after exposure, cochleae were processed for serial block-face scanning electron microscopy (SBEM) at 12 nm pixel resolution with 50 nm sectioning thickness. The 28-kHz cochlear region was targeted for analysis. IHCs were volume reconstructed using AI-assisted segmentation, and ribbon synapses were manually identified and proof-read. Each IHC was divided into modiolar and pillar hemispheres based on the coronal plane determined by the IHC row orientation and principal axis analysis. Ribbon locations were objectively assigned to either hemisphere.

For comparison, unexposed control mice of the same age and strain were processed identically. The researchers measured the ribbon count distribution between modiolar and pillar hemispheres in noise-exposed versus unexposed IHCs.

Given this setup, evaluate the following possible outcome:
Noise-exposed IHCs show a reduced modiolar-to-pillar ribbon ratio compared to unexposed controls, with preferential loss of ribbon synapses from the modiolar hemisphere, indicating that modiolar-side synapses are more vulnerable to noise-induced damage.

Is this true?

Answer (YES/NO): NO